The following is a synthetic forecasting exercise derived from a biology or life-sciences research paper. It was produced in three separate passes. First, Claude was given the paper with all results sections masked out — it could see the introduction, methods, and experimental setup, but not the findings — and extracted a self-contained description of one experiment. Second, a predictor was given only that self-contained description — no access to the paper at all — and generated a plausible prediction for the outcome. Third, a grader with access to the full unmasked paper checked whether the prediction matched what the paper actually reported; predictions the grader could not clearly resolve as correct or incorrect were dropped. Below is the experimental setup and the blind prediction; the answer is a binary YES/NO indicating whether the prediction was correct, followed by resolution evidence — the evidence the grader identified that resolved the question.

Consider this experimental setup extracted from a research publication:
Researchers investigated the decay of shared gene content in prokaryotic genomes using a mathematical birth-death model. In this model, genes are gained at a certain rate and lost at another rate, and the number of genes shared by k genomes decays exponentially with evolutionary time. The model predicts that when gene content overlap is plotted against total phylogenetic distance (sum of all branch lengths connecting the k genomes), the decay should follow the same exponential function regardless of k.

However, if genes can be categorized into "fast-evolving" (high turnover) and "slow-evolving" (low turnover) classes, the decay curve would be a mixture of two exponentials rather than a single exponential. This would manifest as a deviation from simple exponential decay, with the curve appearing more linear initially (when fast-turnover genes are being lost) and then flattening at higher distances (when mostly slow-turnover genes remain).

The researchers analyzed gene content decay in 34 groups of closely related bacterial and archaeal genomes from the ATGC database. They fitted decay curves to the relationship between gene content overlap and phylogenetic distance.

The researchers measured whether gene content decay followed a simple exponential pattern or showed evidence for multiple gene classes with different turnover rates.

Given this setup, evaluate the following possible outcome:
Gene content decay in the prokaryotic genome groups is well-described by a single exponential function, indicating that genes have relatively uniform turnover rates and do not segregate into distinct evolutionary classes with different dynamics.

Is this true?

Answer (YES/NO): NO